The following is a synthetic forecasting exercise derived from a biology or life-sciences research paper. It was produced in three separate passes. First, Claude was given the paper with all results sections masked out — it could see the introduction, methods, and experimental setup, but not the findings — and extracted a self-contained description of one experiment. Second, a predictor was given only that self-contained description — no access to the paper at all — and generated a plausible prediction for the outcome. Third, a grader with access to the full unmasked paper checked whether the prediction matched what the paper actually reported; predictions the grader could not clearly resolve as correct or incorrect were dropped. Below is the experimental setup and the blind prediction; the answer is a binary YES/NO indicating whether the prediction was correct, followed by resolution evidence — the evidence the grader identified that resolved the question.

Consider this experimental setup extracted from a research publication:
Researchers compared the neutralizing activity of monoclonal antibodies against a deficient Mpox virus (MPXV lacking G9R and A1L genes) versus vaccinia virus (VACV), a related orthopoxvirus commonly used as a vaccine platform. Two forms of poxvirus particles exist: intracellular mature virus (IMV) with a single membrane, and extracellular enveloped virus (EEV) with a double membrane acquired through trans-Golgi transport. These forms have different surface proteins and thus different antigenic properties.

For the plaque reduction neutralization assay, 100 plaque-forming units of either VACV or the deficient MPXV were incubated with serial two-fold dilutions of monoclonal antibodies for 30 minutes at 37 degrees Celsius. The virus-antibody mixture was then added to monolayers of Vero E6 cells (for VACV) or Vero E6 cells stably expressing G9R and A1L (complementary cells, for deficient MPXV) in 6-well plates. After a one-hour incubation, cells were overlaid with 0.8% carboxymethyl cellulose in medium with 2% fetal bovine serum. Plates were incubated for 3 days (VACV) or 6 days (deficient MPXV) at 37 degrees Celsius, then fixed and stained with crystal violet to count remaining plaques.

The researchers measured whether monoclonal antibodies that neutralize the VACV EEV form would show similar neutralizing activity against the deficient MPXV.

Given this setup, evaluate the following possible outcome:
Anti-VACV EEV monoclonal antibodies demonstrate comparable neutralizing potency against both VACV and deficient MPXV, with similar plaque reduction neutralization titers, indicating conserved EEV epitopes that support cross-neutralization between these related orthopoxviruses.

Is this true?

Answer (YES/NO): YES